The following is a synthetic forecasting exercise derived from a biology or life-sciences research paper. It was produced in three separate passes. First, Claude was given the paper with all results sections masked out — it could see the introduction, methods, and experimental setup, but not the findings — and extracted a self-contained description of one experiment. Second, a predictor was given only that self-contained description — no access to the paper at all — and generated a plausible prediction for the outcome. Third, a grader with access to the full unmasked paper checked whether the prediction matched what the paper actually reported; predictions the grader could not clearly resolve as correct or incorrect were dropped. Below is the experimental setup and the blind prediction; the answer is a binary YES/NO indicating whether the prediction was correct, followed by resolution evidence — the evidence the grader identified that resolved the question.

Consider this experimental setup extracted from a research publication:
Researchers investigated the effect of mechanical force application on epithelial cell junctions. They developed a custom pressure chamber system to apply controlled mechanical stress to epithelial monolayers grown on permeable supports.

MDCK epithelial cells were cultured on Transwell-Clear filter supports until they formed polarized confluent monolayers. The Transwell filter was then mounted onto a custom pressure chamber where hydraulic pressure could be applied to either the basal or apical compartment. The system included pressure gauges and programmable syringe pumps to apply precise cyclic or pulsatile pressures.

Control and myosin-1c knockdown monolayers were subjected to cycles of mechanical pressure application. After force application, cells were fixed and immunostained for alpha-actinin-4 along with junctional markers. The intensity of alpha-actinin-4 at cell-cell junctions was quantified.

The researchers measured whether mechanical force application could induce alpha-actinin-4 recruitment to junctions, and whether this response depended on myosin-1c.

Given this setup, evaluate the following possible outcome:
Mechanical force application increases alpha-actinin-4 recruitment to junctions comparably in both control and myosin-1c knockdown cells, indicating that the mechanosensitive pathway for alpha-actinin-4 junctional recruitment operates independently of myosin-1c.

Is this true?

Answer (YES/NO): YES